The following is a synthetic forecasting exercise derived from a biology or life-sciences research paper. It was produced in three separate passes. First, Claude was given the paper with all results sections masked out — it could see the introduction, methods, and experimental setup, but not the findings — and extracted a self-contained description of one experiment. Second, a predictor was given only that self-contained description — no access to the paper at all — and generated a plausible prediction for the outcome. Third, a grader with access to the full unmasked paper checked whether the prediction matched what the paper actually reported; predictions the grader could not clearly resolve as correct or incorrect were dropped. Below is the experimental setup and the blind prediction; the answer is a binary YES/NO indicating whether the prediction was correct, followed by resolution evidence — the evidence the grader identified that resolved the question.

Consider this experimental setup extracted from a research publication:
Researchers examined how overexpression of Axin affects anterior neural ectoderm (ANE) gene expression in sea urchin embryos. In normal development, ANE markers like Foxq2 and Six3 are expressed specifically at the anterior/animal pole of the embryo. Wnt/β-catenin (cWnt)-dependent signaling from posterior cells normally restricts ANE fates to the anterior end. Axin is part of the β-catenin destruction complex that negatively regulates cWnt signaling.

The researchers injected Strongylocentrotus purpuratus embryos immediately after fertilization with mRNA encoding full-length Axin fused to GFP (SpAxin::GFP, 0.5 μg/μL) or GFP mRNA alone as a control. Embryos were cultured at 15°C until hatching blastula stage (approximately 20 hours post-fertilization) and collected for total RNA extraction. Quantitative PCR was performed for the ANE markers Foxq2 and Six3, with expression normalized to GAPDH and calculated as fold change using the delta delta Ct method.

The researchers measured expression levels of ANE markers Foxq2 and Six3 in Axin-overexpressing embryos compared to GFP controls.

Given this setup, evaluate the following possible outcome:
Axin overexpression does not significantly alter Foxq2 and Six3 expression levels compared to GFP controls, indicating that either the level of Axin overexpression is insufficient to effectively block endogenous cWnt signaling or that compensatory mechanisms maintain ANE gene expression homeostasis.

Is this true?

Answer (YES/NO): NO